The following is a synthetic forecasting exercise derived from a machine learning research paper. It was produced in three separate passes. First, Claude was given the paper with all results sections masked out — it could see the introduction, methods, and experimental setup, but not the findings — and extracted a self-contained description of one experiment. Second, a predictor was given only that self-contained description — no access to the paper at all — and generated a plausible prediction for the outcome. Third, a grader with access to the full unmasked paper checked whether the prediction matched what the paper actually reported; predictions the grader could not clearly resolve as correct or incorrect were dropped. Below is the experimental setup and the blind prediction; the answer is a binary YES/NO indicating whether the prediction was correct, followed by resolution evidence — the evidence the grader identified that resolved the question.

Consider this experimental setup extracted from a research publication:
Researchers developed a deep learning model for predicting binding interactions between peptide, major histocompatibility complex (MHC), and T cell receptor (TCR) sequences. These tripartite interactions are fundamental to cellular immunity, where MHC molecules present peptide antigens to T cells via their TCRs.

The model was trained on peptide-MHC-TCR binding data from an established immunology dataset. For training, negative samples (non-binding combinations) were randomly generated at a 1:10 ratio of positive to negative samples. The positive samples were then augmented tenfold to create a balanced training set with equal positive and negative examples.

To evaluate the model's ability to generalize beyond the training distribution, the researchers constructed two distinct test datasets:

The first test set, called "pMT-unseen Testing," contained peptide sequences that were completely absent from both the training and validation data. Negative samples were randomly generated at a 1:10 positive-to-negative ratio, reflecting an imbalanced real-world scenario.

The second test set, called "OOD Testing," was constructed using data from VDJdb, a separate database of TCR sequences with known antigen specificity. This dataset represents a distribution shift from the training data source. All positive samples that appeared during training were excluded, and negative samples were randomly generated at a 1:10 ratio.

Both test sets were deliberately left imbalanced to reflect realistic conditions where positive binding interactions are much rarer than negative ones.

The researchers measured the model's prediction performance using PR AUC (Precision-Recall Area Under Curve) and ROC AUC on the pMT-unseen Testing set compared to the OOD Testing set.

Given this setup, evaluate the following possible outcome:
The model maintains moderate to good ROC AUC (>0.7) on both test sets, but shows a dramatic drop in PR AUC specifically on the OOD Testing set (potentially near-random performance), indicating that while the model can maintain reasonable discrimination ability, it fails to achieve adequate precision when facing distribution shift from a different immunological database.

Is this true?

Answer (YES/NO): NO